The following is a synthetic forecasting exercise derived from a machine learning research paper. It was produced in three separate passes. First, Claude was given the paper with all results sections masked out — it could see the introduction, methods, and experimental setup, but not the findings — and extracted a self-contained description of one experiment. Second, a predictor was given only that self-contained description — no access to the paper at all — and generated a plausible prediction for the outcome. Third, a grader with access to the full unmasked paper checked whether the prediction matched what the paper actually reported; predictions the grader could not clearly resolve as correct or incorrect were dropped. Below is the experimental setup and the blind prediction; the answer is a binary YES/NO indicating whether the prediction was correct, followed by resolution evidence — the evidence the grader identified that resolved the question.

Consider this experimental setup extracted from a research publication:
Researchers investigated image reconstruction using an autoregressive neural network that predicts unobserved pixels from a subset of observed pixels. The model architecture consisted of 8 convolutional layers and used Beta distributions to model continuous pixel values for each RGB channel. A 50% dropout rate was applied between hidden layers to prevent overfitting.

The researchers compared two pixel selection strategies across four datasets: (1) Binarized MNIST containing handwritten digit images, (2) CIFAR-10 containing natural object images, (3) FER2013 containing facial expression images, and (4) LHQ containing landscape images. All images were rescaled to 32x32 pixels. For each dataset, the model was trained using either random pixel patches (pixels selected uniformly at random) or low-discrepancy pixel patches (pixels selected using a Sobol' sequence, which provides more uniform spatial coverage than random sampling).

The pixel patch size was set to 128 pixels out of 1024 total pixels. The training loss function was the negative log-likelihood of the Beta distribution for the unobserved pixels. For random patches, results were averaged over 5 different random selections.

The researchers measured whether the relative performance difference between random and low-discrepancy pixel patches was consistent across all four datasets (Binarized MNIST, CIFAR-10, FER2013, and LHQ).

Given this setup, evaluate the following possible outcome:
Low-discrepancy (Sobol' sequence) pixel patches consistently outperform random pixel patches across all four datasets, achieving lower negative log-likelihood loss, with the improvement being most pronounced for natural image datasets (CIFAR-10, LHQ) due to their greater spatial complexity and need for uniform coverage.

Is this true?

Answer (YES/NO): NO